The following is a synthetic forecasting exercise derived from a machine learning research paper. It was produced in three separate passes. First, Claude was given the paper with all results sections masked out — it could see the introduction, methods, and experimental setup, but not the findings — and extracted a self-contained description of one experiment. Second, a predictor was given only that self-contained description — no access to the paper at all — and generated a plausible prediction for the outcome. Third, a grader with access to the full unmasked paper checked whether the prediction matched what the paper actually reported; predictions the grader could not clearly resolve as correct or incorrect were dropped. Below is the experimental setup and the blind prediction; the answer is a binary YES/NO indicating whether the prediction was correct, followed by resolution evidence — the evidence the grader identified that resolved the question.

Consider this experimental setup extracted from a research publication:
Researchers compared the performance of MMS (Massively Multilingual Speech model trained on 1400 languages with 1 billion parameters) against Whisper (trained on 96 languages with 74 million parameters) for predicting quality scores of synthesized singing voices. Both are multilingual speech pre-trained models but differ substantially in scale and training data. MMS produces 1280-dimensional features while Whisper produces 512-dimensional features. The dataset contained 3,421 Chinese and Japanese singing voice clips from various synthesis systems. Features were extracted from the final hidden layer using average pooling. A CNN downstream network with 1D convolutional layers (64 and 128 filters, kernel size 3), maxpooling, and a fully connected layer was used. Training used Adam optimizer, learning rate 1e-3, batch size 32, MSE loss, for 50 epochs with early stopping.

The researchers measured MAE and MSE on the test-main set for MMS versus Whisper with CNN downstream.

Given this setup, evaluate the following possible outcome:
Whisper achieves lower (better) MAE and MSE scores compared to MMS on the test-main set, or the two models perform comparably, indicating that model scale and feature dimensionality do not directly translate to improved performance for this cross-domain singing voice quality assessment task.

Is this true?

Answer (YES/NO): YES